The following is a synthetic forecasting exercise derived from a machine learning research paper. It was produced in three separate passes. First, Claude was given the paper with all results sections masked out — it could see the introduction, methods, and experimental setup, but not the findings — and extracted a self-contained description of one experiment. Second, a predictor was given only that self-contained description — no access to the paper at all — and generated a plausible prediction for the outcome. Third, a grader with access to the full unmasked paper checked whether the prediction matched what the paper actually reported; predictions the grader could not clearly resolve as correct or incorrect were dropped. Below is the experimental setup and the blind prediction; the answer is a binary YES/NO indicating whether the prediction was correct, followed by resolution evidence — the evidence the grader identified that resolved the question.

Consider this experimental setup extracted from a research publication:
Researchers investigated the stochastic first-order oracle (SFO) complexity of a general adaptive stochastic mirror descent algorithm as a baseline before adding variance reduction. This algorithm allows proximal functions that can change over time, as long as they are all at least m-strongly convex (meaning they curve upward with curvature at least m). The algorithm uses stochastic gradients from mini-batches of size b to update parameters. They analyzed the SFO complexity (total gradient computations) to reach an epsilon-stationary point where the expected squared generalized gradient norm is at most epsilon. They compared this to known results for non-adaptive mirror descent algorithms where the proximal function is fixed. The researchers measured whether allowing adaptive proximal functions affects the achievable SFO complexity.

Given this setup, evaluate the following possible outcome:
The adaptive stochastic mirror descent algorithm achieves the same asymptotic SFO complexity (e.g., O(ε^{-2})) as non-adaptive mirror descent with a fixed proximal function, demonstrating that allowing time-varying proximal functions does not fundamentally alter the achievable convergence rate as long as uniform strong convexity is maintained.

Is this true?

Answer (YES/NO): YES